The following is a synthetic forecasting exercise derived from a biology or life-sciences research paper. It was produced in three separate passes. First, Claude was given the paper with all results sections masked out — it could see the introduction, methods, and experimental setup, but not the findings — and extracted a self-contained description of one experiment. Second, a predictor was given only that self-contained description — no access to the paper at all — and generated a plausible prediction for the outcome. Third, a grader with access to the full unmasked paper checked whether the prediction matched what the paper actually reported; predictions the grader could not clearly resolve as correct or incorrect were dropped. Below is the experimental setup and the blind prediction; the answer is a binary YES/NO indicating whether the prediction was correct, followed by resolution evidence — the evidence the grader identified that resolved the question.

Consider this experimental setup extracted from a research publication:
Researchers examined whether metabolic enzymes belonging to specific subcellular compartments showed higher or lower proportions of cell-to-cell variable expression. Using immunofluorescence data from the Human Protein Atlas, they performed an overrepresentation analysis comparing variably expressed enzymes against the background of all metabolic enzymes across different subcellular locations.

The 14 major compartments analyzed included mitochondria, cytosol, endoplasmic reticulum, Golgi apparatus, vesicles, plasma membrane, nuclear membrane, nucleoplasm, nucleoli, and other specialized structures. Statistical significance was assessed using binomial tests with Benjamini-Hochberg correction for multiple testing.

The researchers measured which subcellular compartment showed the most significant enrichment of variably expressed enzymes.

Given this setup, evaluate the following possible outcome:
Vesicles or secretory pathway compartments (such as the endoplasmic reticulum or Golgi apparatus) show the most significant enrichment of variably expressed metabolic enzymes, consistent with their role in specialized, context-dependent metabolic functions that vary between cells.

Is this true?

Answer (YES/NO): NO